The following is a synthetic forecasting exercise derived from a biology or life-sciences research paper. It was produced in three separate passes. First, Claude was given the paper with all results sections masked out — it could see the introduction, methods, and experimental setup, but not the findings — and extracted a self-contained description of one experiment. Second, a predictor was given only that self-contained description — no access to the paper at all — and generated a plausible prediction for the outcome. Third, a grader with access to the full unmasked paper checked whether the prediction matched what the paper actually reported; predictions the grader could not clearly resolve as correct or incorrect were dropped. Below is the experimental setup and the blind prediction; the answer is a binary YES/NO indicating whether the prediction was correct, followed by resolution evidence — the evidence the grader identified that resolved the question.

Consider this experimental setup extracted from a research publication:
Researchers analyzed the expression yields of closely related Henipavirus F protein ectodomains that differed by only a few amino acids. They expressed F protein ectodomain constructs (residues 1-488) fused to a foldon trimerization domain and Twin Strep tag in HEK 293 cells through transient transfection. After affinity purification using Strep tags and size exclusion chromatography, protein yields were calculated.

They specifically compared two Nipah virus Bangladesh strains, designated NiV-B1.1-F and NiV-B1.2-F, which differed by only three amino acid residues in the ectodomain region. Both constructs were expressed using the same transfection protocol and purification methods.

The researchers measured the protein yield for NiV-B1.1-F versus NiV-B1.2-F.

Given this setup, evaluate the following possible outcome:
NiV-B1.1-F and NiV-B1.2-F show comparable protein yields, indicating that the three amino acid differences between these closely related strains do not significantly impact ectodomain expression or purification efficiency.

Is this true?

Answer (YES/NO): NO